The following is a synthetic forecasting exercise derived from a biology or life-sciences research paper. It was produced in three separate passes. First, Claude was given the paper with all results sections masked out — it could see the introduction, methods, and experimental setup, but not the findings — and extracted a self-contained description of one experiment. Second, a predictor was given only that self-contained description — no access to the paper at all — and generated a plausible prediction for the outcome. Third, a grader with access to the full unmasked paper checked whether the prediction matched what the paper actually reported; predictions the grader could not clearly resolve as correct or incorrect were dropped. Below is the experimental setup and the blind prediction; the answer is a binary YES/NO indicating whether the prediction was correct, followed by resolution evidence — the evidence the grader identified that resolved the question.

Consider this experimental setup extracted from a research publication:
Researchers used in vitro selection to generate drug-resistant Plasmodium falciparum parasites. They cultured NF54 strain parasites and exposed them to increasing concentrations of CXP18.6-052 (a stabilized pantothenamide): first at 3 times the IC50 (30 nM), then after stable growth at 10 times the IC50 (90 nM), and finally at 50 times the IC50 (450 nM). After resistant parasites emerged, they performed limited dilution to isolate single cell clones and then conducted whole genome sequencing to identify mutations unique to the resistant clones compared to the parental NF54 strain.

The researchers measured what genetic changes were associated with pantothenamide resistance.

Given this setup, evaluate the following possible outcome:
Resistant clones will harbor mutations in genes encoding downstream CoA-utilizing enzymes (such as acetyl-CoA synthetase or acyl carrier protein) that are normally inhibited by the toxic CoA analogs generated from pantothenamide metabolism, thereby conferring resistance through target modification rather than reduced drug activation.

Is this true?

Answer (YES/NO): YES